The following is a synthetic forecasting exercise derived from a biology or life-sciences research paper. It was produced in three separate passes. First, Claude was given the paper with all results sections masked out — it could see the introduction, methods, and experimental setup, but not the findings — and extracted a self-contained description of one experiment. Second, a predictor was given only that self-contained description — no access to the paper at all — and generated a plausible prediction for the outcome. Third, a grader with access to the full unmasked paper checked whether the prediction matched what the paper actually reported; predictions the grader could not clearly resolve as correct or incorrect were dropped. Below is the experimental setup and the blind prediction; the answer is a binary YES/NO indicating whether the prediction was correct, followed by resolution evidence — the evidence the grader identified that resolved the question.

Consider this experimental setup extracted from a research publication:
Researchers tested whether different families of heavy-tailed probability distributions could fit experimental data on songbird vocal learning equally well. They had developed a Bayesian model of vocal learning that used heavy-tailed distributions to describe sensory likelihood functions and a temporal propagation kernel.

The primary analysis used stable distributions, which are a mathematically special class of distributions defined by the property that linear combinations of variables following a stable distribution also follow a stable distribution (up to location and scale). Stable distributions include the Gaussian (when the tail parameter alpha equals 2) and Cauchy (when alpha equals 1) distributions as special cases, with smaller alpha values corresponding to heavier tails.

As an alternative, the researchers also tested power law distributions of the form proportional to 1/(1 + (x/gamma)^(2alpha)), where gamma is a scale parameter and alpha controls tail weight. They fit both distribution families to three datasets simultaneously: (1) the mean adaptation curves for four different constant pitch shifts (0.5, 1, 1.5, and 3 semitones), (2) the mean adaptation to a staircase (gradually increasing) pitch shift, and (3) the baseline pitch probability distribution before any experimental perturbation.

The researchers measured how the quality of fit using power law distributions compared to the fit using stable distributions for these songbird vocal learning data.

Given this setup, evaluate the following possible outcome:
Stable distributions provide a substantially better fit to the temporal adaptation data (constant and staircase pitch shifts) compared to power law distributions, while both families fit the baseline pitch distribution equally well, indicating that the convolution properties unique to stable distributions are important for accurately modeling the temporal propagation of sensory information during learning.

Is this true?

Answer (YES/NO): NO